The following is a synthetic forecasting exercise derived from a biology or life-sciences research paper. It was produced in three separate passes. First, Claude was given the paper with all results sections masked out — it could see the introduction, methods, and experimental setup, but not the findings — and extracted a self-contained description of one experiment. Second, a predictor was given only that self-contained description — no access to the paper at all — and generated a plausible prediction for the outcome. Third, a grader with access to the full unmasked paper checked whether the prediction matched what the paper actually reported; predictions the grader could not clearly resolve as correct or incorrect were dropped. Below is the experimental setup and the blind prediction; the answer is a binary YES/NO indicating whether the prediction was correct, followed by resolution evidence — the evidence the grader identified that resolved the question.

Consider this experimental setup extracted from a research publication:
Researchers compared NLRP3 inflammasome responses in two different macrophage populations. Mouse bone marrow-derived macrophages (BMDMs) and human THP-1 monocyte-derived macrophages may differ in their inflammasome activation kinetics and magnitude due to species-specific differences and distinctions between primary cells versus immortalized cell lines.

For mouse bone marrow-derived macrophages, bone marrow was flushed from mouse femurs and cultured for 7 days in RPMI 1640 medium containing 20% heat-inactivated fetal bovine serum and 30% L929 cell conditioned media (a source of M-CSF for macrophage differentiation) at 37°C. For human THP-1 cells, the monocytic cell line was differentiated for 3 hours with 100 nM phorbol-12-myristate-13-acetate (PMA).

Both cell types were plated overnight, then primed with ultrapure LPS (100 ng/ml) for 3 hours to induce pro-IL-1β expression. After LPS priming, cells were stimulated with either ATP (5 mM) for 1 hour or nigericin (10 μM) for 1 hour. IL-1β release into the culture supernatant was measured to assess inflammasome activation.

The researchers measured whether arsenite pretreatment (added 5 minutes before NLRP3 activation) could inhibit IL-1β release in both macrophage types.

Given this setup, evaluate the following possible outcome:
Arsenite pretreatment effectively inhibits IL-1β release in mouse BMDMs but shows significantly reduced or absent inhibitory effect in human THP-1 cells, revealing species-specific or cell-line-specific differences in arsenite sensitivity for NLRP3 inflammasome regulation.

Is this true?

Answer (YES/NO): NO